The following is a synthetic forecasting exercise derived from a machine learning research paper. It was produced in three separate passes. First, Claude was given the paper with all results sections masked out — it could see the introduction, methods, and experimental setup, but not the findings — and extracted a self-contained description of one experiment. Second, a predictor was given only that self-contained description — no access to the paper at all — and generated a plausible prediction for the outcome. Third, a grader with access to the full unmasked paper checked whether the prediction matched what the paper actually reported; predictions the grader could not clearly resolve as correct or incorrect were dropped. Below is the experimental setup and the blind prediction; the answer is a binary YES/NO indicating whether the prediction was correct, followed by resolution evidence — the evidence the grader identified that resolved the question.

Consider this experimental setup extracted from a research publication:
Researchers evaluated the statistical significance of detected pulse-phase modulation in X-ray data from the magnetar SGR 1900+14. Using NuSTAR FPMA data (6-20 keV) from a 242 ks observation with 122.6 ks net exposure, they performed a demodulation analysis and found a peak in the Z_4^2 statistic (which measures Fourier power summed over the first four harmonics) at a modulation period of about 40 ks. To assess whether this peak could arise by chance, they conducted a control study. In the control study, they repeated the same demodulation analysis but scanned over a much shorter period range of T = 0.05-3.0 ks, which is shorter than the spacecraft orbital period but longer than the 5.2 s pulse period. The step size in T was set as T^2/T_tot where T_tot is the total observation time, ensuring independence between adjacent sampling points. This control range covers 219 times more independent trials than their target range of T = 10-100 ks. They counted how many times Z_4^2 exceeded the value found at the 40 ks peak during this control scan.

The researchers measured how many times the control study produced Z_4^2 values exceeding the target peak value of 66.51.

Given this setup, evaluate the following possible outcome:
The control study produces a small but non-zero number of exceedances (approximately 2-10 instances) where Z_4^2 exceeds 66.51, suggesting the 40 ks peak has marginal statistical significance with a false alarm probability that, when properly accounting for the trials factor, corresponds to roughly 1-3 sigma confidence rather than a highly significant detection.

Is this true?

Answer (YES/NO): YES